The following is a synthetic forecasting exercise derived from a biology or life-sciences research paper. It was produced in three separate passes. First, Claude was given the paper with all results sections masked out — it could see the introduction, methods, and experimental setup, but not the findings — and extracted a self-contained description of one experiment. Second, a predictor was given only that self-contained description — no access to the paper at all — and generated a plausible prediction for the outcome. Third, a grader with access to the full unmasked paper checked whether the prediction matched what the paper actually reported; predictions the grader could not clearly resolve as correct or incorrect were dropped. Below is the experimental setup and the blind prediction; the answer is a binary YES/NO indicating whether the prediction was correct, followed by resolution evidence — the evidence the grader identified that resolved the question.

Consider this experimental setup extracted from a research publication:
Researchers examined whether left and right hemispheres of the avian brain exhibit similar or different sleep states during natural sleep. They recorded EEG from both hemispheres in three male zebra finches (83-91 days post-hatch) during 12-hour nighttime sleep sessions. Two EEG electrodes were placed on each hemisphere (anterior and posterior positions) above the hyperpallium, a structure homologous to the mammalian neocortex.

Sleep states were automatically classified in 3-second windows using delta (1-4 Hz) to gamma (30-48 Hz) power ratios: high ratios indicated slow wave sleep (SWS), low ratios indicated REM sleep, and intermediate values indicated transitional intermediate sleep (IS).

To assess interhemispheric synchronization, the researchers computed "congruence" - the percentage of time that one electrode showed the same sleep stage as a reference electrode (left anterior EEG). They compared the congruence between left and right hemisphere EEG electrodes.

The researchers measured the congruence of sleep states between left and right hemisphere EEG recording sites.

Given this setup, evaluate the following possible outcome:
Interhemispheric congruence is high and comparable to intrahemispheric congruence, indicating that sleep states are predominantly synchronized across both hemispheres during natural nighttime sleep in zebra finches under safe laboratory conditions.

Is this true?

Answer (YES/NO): NO